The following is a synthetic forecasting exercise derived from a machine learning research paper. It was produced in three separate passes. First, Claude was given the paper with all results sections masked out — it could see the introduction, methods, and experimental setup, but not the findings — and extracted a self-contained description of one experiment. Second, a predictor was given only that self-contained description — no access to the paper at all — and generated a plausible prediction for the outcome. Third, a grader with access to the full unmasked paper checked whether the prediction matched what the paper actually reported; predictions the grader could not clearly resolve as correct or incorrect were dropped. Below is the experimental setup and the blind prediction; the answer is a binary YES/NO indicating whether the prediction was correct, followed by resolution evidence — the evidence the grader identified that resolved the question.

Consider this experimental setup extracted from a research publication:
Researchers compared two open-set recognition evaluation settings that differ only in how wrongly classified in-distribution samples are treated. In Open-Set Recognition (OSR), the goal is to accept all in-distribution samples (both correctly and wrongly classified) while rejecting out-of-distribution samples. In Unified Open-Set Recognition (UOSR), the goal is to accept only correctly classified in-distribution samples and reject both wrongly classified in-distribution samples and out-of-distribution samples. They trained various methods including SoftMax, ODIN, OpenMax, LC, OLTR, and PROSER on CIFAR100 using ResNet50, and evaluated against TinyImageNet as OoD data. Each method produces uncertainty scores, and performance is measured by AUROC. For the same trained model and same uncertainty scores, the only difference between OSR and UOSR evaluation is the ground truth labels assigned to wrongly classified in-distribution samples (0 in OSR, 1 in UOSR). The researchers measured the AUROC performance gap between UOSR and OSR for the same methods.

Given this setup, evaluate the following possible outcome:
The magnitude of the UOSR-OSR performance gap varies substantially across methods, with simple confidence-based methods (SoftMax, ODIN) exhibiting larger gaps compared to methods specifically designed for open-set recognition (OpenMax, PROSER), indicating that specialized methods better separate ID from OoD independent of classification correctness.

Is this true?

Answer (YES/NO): NO